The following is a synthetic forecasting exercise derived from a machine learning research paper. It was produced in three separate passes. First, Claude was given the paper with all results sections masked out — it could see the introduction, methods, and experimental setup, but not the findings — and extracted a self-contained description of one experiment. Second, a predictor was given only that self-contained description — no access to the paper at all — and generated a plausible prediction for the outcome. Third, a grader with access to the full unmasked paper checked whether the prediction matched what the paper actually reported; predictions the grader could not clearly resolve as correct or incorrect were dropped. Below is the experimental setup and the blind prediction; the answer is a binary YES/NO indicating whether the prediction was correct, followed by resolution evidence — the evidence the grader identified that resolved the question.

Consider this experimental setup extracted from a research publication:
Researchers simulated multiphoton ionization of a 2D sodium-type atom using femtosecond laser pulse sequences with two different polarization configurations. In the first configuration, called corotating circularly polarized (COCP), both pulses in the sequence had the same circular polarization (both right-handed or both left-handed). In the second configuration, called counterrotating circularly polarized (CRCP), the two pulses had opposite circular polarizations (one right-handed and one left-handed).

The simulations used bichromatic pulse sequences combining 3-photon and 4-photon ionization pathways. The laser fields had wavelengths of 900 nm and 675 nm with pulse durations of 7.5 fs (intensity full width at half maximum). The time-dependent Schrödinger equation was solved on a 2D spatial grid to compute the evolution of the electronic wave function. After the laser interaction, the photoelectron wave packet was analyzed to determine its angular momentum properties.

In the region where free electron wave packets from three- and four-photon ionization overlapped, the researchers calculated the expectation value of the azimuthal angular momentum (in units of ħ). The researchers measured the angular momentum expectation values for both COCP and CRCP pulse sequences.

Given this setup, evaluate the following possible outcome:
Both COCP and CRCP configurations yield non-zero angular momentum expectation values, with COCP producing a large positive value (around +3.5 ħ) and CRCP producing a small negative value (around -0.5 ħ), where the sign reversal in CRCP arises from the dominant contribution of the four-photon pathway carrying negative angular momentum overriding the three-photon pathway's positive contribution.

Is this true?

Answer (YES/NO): NO